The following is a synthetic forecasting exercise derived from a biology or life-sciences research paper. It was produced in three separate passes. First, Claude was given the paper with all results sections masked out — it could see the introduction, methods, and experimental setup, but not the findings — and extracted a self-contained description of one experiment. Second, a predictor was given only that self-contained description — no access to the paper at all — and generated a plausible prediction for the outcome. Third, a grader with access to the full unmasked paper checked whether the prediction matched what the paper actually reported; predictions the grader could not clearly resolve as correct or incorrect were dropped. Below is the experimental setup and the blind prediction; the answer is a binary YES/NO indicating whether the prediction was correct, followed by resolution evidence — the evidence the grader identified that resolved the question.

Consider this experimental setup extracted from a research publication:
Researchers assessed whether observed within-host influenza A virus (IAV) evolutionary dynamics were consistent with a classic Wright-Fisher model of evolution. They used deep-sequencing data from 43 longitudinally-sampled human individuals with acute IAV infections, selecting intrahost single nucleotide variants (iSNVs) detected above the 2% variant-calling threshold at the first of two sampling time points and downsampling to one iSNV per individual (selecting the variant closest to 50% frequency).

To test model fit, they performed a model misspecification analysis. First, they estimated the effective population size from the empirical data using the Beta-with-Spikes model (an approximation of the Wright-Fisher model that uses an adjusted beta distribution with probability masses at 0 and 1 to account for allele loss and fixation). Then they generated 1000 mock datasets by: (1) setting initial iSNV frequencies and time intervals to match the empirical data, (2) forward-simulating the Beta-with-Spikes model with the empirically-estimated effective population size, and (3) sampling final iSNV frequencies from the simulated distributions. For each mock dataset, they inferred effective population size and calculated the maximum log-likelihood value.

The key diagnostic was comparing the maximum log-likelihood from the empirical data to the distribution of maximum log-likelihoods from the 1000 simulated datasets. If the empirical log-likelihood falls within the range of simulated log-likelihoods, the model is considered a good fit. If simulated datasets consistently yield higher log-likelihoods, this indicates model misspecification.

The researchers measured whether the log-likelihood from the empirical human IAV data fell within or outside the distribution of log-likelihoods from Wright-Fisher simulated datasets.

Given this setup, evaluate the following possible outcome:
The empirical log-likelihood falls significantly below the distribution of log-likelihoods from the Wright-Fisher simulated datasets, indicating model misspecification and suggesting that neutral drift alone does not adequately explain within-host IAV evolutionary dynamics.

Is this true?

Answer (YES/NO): NO